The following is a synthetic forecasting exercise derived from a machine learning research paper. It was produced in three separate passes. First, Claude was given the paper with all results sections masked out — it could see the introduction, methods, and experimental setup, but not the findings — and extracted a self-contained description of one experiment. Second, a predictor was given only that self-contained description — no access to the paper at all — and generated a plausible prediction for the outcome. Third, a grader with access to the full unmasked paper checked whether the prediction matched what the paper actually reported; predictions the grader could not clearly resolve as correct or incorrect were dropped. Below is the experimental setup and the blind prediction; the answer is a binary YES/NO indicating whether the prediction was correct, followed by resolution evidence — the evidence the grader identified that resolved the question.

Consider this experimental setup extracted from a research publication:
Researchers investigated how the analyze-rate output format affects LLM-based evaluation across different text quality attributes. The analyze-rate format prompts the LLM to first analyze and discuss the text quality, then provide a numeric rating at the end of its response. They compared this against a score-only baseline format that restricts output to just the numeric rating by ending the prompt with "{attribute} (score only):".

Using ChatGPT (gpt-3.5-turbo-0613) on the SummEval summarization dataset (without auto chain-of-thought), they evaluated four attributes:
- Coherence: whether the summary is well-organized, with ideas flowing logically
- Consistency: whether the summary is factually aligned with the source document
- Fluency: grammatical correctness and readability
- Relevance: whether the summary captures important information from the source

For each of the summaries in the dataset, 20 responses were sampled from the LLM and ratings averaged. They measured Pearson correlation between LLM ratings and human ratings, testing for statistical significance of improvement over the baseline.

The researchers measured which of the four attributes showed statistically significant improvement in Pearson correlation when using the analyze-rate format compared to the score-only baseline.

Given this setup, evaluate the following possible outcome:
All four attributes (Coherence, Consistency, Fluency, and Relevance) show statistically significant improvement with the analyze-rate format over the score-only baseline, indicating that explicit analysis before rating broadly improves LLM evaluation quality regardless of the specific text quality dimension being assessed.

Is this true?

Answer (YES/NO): YES